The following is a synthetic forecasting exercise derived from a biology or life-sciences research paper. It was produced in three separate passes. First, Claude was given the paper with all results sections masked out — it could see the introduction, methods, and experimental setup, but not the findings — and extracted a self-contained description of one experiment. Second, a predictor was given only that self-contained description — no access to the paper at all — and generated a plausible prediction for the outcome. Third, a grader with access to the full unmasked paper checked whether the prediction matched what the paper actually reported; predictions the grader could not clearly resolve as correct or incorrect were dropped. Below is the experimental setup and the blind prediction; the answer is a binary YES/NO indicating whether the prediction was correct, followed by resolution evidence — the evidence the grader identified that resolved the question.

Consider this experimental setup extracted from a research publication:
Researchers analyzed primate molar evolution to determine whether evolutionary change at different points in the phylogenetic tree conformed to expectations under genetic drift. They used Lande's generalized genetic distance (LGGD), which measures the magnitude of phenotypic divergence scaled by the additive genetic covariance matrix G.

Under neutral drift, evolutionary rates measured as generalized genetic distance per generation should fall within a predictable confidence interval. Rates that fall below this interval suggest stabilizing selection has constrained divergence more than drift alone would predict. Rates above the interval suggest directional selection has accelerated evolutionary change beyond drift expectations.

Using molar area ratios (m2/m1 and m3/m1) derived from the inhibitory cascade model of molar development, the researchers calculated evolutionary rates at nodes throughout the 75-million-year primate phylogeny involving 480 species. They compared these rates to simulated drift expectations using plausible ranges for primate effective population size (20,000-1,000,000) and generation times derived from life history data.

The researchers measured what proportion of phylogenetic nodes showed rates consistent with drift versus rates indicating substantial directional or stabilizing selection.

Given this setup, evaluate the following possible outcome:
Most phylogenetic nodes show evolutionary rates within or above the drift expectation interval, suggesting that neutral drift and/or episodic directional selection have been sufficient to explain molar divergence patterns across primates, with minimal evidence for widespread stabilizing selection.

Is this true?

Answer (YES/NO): NO